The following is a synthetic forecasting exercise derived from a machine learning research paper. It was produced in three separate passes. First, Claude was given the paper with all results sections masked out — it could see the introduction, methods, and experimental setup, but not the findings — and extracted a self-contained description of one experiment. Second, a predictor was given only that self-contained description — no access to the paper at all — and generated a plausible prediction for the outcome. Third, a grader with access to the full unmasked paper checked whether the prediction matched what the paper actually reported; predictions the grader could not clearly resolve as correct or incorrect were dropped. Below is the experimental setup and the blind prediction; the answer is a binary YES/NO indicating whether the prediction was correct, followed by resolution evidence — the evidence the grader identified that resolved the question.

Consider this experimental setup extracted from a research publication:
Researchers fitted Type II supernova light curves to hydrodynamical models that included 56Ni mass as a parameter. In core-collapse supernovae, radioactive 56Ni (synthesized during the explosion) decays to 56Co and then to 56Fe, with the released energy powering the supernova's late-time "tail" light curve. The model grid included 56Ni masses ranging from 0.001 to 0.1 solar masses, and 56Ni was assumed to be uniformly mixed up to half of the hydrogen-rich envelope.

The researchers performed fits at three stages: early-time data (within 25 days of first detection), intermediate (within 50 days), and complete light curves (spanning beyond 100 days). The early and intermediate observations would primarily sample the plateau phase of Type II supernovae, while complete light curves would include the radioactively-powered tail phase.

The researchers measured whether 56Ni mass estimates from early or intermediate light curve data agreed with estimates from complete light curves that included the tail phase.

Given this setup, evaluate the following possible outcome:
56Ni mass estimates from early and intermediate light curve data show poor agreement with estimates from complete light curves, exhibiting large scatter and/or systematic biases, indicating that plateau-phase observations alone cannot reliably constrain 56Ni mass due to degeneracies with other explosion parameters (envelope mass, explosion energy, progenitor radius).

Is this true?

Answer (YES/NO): YES